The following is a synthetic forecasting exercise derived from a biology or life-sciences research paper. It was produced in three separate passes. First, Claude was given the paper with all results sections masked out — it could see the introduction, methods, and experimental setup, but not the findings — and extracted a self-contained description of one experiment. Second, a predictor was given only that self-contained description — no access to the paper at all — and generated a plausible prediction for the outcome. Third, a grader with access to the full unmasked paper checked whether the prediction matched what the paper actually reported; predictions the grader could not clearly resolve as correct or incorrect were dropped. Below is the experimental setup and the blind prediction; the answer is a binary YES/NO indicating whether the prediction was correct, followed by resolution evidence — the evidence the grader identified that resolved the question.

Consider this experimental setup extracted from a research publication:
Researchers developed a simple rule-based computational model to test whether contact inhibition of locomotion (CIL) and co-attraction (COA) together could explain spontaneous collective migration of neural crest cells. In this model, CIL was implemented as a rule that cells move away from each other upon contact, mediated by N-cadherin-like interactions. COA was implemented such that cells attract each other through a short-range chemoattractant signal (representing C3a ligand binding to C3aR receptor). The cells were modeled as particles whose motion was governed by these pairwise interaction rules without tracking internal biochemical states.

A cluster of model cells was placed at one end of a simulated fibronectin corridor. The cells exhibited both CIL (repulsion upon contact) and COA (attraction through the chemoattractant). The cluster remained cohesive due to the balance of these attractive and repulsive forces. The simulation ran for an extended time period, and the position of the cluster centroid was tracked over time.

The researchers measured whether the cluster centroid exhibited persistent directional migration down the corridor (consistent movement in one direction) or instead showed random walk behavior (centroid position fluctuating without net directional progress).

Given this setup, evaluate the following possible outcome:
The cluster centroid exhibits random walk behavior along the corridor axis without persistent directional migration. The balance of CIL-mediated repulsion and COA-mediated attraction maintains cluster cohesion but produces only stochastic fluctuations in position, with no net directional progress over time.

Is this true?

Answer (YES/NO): YES